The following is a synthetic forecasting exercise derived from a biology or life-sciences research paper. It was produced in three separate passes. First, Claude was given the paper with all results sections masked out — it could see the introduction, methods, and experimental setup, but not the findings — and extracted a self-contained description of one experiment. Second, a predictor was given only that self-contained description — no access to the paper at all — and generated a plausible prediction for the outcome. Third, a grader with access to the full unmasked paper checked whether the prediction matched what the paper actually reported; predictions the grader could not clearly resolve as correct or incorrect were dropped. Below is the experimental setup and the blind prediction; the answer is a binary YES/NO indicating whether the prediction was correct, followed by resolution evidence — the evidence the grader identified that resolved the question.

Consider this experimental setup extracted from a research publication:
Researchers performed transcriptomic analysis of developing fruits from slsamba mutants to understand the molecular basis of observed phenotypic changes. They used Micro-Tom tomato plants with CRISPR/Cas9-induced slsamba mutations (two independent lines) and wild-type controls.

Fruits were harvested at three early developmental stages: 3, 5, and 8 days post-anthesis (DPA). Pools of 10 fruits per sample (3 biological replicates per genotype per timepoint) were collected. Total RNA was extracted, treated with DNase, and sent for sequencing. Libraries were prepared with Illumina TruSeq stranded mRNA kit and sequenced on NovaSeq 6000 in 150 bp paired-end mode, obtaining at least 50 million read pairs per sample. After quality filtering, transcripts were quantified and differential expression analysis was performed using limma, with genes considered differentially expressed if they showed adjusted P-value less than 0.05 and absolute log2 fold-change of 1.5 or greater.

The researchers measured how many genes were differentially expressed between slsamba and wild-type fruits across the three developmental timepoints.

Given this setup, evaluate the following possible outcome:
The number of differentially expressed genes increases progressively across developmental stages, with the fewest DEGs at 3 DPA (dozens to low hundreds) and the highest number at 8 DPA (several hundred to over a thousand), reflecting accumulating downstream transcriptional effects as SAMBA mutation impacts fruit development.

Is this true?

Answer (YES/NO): NO